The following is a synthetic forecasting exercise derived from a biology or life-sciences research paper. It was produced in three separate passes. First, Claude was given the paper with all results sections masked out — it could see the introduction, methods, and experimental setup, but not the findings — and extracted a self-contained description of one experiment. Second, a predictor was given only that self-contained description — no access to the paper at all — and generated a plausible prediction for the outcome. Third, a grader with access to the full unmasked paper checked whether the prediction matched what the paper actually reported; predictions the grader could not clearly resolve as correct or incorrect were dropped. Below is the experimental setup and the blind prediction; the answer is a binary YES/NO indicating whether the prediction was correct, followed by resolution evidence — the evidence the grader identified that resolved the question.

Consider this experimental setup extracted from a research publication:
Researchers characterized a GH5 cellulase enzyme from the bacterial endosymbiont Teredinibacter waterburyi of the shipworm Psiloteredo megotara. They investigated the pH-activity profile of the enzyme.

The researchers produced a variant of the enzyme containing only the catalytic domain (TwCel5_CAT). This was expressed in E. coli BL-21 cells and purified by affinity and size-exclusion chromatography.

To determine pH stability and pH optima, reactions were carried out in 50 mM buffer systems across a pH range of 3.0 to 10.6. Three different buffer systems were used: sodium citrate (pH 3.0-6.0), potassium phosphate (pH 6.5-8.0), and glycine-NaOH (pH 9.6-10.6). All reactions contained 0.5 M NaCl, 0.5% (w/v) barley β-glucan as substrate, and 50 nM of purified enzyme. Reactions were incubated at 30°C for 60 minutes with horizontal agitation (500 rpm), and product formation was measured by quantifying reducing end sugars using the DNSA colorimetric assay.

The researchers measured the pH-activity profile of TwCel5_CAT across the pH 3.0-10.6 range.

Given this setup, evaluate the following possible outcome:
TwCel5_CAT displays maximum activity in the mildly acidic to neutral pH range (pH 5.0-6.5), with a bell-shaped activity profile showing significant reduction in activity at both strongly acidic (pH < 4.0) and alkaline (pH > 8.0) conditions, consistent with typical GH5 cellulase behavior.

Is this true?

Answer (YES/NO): NO